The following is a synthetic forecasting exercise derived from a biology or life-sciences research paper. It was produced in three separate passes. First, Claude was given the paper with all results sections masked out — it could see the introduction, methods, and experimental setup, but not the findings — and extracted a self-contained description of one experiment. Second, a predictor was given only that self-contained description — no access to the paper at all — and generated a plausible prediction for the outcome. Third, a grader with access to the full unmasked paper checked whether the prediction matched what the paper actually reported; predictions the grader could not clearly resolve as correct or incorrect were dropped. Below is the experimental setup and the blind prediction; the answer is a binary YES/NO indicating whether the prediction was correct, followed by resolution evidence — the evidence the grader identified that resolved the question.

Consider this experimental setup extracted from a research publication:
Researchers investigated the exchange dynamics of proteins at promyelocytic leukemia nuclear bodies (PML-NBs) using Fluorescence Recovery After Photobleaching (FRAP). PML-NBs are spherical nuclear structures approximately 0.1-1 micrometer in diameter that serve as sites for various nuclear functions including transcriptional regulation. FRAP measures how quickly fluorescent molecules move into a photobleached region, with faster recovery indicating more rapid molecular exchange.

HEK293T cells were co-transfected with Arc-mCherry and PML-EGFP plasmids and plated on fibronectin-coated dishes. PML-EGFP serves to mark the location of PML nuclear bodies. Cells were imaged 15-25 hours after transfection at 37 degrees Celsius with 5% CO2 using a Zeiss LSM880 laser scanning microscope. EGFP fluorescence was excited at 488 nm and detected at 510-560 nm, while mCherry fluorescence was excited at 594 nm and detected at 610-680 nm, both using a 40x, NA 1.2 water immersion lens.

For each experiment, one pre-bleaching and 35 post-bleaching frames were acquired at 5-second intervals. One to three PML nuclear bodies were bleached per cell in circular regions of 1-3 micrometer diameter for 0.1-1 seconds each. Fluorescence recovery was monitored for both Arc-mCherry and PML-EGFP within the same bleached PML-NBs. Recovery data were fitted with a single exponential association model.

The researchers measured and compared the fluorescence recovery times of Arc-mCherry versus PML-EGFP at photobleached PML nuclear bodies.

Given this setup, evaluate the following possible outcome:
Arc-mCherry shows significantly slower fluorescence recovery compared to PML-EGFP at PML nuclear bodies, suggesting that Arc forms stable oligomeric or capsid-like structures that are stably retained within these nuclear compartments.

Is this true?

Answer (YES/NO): NO